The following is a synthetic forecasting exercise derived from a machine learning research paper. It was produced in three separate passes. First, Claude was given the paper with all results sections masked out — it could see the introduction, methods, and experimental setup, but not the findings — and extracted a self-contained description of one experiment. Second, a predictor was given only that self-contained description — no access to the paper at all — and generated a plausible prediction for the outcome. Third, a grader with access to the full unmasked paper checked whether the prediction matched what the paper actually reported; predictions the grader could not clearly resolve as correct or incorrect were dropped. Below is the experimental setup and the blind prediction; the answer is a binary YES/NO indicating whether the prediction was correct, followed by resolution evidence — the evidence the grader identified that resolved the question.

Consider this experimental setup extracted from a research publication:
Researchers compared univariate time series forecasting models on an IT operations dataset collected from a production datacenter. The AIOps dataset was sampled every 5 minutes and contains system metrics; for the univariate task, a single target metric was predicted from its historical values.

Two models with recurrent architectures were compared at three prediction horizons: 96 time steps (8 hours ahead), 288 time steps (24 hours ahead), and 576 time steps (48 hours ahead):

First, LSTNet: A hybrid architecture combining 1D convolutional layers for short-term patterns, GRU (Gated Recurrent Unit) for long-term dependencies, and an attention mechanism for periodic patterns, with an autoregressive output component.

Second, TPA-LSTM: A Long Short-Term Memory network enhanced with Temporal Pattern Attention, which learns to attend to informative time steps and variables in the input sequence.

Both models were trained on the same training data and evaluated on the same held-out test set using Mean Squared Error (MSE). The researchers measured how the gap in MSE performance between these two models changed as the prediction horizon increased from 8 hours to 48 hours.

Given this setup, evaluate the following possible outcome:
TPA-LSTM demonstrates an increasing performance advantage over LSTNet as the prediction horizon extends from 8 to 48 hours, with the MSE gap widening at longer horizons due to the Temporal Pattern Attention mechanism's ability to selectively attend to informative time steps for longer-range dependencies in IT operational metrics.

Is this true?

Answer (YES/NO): NO